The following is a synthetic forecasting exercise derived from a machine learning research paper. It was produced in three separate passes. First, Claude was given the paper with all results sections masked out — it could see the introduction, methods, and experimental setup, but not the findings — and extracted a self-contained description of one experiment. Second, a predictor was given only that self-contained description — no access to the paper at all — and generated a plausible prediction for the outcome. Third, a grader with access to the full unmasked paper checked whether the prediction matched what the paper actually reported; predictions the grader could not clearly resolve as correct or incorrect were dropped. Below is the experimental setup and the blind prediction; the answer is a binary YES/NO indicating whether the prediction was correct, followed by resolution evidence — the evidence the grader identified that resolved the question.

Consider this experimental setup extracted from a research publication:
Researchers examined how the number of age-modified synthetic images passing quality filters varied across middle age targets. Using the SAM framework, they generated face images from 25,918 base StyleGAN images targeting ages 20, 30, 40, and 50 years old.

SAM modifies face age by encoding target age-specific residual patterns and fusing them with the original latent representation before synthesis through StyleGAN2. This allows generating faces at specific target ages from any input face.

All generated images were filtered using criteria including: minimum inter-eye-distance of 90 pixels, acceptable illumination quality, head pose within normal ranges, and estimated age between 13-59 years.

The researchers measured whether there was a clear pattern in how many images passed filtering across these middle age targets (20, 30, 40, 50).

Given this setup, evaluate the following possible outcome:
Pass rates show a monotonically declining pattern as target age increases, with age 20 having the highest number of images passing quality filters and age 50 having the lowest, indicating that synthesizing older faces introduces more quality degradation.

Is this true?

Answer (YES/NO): NO